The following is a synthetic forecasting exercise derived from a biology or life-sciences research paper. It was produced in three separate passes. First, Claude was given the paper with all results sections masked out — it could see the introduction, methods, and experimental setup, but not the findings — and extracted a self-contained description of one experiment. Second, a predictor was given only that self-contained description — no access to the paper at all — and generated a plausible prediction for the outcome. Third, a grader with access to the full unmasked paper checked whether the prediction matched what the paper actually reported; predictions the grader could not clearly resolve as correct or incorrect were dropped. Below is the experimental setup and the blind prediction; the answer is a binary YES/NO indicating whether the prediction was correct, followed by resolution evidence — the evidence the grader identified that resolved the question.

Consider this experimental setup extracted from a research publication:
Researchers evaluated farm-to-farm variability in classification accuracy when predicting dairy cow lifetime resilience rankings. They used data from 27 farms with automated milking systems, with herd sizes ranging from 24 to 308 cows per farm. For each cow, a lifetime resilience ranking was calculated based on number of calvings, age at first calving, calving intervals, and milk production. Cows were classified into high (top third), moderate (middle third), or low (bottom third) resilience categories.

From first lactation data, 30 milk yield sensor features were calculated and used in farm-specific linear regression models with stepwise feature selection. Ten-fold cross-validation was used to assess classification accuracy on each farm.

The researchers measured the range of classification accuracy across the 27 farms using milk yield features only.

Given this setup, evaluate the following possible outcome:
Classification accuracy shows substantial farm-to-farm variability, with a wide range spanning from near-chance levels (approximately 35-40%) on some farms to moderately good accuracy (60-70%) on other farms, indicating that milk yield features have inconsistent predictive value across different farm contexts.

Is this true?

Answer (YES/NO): YES